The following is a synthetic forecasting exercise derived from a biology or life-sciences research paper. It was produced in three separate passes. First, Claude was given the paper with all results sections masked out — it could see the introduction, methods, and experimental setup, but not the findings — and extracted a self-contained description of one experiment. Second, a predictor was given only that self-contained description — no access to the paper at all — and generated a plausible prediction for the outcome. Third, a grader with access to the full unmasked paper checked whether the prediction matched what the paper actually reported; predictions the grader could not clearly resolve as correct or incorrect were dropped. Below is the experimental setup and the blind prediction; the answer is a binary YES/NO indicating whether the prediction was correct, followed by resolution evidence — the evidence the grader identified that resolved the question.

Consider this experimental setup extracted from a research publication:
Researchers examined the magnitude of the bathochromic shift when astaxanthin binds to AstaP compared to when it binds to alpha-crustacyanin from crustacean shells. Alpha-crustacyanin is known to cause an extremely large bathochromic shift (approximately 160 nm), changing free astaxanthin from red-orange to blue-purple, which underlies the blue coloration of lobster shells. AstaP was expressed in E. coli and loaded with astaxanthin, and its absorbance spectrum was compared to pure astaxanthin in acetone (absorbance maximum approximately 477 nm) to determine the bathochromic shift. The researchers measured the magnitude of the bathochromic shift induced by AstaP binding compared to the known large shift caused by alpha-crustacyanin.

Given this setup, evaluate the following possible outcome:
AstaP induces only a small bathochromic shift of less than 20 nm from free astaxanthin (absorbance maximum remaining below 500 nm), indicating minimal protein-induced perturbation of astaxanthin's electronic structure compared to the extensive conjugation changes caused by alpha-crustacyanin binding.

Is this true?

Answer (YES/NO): YES